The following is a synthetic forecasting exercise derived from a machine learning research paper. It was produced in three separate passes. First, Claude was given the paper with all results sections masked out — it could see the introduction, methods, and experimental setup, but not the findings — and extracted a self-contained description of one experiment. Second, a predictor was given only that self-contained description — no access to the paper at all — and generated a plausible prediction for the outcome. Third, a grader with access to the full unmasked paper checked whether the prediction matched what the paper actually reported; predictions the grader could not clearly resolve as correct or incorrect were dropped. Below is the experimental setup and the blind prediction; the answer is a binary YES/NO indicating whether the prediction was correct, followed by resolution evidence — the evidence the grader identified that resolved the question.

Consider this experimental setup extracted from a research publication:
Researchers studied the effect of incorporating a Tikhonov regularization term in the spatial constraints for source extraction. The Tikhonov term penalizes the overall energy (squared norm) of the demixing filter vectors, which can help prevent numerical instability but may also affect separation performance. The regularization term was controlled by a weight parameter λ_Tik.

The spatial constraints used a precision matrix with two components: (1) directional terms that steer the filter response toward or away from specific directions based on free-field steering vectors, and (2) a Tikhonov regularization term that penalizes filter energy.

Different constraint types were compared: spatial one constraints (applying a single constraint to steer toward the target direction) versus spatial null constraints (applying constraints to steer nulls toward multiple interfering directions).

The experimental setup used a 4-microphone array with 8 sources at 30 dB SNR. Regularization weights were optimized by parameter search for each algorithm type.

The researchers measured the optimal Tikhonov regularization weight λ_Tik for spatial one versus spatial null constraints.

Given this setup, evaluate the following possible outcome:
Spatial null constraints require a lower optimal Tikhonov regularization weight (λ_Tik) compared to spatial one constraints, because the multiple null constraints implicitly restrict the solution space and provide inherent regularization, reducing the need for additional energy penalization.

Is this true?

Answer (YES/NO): YES